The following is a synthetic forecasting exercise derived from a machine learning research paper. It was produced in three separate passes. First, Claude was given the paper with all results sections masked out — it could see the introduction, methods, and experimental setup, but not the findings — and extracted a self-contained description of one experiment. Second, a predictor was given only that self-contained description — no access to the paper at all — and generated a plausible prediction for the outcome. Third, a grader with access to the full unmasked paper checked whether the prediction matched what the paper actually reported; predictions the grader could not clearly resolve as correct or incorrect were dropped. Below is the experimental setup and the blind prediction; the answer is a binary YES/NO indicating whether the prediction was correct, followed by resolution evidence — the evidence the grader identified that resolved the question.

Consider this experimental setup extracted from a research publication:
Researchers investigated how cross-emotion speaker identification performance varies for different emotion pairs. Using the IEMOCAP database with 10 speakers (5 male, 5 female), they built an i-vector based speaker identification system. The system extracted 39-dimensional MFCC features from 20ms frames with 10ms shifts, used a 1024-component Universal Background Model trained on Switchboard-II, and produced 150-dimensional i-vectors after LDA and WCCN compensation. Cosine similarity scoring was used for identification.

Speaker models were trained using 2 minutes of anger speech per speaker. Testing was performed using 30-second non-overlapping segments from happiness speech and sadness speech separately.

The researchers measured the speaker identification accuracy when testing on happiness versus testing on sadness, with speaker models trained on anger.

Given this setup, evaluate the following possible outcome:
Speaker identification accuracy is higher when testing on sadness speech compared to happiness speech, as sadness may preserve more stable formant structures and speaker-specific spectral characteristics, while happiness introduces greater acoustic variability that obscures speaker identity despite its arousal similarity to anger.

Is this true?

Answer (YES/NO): NO